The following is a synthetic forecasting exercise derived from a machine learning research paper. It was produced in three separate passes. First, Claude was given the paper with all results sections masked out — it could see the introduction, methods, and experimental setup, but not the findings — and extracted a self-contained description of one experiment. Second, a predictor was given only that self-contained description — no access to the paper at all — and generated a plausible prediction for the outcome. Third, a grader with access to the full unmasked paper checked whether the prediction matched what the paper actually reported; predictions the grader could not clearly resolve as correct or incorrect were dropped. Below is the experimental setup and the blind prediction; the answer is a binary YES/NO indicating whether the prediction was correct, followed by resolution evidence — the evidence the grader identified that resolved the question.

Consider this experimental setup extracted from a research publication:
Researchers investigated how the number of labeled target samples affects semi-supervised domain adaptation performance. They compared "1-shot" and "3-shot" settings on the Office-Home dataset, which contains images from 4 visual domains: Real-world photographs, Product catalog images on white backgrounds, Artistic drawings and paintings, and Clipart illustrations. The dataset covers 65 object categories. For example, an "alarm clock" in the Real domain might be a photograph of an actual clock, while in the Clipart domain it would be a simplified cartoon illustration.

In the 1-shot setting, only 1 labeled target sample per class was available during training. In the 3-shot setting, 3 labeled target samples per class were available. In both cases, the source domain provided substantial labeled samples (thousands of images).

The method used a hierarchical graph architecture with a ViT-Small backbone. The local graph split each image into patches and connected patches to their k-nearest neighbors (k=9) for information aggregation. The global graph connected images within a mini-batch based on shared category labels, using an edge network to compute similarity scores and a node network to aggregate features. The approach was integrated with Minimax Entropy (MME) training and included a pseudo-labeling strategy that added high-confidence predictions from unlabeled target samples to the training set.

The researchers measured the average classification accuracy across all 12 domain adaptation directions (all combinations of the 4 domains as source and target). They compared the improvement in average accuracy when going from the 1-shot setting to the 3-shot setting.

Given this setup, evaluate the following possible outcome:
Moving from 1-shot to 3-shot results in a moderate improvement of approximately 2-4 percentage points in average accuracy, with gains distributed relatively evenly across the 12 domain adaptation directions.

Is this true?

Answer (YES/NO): NO